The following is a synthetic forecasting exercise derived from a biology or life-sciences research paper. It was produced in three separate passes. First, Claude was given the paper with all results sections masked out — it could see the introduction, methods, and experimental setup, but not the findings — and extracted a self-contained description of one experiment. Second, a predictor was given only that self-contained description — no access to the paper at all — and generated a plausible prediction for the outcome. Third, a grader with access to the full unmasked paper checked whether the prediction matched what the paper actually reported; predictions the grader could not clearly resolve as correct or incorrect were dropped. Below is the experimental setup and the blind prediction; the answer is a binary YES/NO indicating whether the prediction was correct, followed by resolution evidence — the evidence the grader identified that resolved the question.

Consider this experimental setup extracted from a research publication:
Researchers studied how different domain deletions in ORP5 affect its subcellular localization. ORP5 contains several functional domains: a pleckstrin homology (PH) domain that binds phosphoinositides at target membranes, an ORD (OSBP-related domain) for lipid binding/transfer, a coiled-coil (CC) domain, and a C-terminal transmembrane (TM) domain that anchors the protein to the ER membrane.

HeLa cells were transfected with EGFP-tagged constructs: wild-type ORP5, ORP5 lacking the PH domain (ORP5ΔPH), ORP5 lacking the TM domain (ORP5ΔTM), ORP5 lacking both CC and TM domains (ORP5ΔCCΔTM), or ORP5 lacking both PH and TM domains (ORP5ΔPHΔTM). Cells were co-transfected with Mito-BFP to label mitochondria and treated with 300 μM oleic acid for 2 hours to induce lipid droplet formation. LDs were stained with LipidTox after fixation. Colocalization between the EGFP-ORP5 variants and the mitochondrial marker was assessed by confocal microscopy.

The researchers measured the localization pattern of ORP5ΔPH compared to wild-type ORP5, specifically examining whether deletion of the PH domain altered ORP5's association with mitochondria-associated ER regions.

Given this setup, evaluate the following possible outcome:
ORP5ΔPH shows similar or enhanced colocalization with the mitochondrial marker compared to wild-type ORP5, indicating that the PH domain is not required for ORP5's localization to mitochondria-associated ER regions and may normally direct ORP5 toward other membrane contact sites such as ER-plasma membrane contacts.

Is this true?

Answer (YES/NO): YES